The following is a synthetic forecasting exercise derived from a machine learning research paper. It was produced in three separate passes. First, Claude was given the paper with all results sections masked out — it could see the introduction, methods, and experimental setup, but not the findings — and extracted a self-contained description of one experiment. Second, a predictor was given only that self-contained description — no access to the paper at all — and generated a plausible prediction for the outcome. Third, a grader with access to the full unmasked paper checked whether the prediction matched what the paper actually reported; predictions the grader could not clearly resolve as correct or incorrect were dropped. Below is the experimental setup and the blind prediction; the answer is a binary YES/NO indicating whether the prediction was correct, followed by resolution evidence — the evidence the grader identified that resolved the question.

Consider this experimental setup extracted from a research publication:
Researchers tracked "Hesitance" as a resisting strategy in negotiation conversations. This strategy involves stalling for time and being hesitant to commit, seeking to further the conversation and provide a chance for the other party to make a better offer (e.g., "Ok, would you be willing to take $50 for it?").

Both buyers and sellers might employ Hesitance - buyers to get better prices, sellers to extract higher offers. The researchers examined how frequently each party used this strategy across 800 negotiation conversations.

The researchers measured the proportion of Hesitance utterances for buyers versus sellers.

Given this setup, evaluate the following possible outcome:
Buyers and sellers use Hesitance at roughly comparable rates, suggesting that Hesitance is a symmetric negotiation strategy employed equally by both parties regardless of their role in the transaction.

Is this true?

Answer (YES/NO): NO